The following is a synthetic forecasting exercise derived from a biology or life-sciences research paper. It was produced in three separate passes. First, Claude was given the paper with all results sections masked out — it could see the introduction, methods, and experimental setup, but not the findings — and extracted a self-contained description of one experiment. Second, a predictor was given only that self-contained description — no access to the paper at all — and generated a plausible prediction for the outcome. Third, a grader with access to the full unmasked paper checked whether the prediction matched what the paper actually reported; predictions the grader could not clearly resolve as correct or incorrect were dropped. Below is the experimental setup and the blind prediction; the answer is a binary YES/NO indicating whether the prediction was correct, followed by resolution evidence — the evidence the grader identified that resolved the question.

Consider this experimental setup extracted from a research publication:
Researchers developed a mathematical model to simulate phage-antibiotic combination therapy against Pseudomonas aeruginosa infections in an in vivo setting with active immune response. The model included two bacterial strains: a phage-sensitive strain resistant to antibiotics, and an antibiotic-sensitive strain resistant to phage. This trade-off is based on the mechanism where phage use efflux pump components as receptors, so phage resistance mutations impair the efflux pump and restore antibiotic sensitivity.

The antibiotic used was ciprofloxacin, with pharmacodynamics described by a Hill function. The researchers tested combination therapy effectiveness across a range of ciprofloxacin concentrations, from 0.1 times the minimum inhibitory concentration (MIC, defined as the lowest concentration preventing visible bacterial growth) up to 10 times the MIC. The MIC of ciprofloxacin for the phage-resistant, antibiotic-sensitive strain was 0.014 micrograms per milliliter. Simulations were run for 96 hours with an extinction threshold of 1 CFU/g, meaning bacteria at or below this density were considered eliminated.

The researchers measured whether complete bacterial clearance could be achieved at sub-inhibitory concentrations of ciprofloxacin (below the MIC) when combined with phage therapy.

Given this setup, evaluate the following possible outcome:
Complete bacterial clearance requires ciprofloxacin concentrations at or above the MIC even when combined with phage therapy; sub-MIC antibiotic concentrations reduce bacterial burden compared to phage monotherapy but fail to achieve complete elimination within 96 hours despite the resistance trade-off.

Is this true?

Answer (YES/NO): NO